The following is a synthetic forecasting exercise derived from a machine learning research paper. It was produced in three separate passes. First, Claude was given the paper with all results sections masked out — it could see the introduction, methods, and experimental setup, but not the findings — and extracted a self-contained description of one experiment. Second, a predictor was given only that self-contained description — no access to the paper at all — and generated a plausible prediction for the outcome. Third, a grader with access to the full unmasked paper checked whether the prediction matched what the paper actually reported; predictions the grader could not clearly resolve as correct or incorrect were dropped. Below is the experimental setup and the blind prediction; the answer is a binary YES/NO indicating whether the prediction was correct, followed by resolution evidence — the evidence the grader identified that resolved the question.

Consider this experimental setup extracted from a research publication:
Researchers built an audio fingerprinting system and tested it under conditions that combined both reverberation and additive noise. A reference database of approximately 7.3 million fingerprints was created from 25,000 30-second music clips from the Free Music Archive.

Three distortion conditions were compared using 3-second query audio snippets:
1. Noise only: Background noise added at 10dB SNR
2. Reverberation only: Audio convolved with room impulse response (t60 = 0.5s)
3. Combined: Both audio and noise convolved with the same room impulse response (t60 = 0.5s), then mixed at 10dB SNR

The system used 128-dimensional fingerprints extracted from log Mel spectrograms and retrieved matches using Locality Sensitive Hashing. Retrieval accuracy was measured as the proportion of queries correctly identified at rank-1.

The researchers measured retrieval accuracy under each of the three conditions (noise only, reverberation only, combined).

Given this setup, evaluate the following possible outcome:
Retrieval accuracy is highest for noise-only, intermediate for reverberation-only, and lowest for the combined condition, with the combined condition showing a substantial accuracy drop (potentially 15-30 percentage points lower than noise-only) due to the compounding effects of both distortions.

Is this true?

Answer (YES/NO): NO